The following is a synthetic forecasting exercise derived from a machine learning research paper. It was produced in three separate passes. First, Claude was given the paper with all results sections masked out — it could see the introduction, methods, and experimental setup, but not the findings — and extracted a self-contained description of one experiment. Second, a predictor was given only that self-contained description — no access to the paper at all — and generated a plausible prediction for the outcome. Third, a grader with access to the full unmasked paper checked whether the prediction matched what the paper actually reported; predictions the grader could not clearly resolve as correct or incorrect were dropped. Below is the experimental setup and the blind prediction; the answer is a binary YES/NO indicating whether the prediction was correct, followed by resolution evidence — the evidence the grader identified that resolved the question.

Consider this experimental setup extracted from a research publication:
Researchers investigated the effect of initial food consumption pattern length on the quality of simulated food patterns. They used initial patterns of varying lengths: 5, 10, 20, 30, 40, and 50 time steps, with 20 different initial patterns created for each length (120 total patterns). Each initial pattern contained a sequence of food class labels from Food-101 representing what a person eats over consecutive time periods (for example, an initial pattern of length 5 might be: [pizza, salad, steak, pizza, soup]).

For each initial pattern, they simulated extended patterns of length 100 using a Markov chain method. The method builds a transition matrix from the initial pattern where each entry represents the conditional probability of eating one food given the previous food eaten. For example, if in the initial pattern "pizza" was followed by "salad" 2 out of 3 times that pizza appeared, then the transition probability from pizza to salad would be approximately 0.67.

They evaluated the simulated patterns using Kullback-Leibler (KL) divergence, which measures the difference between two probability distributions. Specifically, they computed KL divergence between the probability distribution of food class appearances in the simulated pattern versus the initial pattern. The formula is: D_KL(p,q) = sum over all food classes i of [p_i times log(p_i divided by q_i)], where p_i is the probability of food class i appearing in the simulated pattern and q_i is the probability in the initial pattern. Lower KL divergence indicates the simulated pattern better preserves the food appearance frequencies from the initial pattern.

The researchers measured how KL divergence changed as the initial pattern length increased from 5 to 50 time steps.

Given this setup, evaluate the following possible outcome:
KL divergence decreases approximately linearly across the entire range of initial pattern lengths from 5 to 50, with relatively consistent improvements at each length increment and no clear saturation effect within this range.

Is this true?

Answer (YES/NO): NO